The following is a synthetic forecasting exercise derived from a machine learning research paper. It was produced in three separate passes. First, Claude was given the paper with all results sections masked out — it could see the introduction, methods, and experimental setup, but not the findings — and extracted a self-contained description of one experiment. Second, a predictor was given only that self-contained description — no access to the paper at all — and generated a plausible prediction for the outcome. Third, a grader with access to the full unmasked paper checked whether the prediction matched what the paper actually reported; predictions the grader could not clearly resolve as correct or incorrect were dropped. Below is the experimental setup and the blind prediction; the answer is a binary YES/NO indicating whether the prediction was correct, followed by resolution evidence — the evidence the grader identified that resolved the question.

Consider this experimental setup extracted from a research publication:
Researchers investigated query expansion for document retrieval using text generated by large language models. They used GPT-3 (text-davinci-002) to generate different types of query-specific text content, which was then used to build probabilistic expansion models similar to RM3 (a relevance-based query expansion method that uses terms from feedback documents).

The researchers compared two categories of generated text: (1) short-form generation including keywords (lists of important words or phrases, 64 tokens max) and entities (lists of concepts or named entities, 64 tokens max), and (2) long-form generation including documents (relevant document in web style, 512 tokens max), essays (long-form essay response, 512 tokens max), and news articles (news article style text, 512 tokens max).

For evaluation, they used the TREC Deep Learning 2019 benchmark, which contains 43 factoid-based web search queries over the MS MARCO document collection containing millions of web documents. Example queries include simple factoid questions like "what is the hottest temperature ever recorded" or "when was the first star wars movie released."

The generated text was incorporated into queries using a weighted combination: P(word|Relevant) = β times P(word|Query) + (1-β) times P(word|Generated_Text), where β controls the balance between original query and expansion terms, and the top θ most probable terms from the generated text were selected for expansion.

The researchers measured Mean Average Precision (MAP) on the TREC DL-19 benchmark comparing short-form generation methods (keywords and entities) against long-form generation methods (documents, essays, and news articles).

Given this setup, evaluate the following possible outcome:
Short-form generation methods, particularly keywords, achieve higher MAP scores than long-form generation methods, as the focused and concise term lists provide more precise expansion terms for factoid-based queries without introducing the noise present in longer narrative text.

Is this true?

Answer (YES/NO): NO